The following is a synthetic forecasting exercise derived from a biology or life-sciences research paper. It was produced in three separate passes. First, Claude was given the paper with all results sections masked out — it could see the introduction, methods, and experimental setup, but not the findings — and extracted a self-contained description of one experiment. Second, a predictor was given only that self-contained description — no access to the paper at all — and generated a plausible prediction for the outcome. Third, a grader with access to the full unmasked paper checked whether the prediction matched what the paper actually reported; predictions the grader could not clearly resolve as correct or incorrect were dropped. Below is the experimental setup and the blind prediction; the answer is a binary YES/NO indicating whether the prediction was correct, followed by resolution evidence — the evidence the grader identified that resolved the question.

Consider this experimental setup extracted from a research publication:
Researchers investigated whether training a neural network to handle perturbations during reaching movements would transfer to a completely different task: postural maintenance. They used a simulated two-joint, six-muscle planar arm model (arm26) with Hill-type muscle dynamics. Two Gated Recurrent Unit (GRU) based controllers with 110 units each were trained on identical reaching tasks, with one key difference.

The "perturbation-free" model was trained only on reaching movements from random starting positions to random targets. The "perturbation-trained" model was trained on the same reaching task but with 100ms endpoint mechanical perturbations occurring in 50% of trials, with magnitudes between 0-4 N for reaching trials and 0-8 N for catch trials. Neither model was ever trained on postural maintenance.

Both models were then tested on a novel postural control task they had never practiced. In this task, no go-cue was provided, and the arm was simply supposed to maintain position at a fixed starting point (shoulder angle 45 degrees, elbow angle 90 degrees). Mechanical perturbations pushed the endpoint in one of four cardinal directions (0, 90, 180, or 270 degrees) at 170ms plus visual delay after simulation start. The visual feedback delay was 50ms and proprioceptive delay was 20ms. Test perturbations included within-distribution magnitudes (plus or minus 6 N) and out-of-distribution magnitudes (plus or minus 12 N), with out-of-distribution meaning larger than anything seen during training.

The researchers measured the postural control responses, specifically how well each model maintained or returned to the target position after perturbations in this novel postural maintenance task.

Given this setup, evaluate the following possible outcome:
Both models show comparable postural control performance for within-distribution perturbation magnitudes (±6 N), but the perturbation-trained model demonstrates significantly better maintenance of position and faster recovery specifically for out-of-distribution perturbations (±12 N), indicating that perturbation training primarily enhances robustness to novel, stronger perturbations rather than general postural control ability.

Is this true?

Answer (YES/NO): NO